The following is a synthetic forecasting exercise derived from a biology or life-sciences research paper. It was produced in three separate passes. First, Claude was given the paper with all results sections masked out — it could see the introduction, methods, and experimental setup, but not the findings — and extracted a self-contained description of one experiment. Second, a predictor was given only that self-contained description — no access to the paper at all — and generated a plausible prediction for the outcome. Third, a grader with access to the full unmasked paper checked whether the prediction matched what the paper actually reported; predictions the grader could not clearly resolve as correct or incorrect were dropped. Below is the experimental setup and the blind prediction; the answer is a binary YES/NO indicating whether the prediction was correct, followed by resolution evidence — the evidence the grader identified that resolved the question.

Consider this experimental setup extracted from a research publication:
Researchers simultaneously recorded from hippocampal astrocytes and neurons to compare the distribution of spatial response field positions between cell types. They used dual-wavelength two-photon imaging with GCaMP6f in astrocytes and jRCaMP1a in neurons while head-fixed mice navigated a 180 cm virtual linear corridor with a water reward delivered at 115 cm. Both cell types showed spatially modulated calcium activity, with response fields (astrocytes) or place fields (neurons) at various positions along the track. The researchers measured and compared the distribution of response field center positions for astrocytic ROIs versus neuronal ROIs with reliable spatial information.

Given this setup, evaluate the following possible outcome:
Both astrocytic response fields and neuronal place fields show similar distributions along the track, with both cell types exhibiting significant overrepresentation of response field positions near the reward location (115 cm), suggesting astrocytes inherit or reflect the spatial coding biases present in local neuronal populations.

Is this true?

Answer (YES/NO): NO